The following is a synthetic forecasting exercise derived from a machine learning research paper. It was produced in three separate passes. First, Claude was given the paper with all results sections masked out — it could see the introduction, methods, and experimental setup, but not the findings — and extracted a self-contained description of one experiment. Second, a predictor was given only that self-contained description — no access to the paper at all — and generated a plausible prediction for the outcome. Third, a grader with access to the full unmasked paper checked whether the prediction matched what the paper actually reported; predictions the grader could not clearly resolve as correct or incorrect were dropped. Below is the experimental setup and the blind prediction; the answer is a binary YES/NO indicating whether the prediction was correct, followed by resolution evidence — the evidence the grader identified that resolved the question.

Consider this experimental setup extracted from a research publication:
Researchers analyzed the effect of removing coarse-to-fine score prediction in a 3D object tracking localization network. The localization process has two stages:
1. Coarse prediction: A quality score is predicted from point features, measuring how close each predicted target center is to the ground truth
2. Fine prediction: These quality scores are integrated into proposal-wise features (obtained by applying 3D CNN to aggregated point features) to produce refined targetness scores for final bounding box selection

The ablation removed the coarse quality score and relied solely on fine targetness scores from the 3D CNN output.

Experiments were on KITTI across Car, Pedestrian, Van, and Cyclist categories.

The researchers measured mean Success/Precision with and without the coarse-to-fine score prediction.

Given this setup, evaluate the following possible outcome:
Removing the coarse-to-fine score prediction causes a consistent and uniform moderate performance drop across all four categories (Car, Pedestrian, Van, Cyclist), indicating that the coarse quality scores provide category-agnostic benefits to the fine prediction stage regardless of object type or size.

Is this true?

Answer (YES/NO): NO